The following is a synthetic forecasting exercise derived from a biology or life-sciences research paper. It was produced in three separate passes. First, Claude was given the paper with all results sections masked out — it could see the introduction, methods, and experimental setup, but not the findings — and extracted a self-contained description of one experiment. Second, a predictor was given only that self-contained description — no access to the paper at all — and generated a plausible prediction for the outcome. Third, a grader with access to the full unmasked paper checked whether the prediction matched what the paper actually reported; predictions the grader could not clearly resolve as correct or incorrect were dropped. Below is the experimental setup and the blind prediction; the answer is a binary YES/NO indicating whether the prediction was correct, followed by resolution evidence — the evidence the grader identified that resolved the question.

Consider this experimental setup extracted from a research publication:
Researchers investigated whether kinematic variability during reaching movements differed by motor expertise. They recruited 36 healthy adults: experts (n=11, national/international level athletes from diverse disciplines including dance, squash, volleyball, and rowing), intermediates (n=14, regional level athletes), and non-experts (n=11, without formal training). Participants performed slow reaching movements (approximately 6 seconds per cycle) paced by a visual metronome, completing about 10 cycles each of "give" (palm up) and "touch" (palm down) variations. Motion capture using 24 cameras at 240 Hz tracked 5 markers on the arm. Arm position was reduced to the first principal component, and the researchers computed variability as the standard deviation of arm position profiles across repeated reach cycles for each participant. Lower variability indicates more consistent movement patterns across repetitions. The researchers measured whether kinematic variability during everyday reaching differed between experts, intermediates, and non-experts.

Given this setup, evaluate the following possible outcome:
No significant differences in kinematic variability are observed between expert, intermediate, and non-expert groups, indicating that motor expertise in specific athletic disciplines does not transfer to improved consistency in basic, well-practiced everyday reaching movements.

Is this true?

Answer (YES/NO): YES